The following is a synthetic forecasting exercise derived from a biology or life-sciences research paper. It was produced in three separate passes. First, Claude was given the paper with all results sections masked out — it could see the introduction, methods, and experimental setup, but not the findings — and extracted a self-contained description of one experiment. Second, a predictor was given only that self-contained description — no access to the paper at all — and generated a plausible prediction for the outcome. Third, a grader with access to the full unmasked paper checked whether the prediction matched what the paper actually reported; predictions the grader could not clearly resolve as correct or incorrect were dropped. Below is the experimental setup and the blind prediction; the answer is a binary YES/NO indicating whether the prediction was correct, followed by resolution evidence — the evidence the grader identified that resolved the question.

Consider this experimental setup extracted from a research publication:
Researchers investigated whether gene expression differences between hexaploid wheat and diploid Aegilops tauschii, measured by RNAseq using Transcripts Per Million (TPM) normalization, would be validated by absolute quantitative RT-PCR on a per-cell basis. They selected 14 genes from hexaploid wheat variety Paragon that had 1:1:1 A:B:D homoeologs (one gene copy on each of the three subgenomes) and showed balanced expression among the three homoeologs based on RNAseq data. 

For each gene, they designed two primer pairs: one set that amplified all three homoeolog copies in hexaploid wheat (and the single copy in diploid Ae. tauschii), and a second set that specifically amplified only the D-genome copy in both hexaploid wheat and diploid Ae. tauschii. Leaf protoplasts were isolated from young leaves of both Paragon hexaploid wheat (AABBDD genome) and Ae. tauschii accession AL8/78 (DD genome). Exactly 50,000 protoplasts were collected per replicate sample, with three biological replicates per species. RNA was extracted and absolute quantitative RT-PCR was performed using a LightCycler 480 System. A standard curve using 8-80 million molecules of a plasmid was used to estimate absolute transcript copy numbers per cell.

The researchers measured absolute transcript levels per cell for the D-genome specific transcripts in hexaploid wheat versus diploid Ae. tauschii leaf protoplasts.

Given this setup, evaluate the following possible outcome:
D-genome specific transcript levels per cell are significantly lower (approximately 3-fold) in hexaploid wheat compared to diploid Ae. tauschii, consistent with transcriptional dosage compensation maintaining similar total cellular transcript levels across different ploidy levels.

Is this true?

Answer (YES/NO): NO